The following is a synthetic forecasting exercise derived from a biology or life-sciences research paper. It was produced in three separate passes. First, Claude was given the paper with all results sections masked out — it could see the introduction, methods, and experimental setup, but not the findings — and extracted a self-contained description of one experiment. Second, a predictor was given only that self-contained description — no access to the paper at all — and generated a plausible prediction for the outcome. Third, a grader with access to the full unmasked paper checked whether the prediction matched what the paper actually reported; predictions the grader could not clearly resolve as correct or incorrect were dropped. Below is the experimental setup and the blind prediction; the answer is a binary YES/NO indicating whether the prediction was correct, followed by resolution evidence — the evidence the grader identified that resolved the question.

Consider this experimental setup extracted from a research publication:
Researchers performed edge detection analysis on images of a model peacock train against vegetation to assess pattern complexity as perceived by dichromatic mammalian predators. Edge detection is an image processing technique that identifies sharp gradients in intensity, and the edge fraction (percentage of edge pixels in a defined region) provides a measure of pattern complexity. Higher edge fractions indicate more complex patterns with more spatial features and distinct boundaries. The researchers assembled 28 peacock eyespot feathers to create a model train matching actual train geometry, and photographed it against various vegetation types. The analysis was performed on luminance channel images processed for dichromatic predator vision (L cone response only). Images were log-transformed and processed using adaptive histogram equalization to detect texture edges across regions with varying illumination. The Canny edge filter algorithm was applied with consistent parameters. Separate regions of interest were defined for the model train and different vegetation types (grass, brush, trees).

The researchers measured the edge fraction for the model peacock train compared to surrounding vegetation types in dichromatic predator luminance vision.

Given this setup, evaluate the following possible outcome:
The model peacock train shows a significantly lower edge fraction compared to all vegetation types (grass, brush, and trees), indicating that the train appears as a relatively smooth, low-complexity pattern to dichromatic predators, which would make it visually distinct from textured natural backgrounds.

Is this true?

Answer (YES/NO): NO